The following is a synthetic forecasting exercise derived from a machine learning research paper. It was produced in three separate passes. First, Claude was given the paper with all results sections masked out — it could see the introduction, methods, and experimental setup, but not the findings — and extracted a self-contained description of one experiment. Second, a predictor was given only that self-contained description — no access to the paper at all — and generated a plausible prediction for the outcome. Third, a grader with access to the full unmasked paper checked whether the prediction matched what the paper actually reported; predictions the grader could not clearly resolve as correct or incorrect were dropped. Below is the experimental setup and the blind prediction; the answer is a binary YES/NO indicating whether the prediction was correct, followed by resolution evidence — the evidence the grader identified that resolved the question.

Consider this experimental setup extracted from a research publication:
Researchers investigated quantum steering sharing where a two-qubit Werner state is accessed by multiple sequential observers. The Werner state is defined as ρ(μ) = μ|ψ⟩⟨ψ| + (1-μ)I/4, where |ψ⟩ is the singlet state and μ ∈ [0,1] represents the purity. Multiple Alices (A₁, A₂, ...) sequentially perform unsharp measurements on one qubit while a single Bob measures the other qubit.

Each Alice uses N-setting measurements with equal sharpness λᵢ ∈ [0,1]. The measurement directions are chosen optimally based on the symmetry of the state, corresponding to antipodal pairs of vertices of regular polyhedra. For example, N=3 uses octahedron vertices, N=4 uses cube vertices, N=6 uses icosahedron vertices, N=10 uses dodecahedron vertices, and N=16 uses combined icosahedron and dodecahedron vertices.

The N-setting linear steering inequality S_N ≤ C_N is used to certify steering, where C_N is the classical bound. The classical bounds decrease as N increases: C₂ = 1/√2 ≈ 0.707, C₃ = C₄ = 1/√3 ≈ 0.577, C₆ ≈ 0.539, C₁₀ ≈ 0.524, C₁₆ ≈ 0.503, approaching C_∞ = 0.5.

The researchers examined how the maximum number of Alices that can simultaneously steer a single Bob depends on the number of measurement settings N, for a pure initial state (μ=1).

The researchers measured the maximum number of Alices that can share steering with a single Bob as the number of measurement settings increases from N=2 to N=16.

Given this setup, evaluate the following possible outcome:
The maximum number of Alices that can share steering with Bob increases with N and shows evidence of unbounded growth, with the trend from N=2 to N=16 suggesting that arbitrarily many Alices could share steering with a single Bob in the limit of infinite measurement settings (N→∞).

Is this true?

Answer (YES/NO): NO